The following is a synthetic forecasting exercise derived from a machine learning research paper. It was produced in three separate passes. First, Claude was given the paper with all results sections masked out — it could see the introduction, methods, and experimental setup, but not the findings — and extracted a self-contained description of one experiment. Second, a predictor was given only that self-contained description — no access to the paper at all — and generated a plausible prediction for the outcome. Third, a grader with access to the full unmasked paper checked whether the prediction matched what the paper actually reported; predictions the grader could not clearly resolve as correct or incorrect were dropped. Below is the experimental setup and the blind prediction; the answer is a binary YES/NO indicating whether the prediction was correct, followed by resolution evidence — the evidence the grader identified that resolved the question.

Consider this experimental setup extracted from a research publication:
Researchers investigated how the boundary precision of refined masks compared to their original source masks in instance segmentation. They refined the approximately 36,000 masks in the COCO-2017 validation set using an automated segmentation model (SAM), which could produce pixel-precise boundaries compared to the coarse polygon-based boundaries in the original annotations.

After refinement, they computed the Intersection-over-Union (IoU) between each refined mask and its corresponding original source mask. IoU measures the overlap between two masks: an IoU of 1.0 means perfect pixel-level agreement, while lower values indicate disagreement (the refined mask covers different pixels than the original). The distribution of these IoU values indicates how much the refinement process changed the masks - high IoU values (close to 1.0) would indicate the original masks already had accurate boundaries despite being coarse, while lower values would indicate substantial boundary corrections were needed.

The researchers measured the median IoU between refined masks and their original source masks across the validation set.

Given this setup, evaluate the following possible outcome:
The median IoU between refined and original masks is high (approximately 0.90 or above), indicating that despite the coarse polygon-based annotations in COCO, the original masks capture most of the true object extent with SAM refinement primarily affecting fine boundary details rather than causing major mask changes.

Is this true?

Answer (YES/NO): YES